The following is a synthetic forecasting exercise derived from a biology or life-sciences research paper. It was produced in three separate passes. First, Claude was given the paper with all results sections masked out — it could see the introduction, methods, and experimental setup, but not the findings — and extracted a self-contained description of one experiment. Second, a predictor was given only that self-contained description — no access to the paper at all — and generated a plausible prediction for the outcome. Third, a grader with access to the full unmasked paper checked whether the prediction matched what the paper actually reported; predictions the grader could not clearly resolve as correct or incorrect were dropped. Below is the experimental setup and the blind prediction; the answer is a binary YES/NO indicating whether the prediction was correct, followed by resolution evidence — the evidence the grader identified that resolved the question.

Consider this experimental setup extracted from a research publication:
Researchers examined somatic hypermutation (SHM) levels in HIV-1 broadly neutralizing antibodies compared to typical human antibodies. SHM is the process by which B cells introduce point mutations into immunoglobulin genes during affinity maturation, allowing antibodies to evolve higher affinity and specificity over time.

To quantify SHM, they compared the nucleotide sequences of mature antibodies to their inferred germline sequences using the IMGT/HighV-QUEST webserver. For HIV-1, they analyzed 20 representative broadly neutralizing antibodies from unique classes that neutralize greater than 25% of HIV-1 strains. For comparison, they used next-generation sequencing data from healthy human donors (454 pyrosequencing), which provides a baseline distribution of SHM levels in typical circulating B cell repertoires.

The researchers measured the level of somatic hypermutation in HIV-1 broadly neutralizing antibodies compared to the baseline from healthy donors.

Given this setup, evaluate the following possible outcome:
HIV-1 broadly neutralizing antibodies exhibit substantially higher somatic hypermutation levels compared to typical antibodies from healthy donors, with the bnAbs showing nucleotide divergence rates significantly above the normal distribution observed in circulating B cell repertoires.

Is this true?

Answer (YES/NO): YES